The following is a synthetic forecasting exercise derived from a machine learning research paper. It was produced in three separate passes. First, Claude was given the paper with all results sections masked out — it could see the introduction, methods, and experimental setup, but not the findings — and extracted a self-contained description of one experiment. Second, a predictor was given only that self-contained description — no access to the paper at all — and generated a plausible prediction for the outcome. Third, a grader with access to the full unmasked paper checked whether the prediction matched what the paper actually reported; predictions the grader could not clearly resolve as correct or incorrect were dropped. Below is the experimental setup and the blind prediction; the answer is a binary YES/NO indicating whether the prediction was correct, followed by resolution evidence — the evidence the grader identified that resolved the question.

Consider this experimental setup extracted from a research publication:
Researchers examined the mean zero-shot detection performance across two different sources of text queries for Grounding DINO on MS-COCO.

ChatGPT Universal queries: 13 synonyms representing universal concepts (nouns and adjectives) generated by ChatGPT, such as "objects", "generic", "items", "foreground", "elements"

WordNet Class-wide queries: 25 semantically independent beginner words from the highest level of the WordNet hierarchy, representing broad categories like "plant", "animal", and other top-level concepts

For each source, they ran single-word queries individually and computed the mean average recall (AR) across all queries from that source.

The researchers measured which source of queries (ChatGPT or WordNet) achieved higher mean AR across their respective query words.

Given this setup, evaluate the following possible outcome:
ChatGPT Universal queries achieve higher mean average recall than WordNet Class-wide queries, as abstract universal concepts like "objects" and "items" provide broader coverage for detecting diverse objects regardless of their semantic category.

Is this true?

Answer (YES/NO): YES